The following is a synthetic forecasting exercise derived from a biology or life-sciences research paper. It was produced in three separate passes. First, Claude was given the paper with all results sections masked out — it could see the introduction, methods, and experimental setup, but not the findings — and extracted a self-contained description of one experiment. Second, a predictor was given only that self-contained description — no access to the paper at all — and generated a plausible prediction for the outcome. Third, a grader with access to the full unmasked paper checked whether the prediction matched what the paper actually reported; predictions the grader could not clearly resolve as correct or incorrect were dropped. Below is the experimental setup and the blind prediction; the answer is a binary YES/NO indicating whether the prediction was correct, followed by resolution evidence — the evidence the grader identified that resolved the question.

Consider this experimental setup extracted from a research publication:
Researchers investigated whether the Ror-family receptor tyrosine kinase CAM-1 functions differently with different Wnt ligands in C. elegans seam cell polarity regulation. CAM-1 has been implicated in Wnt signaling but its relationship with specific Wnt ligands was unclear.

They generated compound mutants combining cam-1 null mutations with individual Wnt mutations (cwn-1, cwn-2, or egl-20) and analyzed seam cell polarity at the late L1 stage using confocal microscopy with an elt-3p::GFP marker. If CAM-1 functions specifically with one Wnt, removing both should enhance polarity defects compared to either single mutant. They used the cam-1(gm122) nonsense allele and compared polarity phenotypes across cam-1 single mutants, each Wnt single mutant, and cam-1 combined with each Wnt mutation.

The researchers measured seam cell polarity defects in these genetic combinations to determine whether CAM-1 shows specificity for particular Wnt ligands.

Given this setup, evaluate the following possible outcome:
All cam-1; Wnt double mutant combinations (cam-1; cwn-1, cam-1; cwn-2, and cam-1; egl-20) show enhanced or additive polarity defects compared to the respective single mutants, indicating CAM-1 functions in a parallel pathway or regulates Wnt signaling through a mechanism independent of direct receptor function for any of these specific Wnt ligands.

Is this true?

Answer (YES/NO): NO